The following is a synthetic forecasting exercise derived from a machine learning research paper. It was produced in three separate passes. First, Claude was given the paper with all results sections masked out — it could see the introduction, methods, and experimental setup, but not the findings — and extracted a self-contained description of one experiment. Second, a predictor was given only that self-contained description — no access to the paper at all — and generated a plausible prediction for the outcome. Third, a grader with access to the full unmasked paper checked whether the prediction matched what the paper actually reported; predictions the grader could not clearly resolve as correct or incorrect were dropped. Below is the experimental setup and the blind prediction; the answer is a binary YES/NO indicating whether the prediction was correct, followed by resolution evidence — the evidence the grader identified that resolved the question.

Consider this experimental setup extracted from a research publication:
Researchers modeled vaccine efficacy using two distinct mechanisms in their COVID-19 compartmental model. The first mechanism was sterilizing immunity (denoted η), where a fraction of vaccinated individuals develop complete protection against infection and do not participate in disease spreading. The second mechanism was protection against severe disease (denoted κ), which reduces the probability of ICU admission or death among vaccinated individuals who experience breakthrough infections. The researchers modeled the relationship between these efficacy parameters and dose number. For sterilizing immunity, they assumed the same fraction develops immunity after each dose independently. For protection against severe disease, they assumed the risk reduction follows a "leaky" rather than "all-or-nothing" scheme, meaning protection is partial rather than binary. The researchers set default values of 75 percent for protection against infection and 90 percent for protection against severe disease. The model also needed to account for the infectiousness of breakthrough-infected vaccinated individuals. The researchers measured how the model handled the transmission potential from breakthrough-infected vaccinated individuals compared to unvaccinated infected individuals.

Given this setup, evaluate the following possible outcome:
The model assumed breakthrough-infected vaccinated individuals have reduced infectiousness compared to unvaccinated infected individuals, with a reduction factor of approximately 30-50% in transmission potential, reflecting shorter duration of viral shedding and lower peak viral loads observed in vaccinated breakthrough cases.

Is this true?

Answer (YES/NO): YES